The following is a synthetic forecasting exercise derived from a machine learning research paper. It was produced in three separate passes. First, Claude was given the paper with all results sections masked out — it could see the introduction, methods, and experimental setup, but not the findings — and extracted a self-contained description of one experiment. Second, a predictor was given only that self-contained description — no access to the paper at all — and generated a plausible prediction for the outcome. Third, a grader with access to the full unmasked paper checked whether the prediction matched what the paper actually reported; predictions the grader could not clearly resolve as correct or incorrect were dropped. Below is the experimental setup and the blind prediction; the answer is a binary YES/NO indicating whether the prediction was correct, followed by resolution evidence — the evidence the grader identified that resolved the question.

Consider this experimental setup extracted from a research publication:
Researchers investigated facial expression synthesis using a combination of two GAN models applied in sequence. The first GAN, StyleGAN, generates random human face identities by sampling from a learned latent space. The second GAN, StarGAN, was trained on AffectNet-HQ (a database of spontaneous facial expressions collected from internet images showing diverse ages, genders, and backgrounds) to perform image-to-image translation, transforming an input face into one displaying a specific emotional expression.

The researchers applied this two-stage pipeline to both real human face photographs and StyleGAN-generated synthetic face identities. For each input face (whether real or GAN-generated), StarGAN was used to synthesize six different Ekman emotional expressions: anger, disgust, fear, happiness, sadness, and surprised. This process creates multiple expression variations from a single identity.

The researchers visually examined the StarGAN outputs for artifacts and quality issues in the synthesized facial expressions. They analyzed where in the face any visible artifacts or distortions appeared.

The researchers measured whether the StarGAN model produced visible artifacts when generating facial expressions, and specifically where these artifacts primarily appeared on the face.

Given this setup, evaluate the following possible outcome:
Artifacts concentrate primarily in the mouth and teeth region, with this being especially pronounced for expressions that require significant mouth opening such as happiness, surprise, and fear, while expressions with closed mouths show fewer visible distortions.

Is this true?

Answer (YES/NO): NO